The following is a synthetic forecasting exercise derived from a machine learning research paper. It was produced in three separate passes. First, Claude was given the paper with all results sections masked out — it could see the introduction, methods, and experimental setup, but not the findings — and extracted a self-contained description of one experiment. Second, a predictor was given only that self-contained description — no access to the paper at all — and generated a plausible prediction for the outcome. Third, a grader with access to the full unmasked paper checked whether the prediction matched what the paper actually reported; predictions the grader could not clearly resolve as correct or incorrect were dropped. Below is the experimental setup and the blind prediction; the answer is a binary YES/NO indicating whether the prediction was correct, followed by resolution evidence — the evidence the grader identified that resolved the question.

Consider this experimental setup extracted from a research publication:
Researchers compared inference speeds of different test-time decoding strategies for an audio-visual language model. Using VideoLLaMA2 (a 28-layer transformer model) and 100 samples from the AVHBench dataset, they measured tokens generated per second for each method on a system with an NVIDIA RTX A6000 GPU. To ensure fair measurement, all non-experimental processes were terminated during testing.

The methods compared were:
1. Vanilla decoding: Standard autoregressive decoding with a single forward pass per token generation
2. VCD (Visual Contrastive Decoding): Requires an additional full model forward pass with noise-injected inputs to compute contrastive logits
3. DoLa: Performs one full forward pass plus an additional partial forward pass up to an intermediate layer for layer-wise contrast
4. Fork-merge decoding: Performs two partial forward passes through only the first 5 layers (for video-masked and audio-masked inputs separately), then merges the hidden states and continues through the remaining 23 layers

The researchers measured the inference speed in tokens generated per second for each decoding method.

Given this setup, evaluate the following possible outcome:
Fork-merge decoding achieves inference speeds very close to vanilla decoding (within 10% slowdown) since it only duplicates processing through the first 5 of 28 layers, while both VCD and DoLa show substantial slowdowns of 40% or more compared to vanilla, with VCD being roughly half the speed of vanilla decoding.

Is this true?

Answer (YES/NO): NO